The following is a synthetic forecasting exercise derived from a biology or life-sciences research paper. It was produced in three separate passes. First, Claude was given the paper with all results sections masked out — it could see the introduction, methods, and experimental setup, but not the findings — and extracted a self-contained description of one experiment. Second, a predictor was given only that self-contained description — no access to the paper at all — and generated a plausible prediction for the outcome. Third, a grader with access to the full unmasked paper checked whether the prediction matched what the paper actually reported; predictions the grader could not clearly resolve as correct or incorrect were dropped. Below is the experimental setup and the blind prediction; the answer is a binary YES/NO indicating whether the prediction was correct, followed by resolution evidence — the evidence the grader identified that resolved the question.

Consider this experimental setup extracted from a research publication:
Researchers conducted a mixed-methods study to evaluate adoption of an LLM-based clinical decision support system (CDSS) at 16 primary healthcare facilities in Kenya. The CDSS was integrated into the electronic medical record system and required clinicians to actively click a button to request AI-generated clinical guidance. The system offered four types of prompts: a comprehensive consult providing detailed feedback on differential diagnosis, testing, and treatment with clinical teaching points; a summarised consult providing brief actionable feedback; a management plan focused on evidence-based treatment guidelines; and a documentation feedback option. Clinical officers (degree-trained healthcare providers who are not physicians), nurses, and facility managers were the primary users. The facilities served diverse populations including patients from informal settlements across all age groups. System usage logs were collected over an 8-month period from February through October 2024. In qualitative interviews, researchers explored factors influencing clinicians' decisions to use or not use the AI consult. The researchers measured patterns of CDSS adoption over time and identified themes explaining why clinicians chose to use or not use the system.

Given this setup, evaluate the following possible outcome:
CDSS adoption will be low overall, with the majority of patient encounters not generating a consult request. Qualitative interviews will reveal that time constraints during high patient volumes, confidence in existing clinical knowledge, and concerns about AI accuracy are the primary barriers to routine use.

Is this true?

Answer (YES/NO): NO